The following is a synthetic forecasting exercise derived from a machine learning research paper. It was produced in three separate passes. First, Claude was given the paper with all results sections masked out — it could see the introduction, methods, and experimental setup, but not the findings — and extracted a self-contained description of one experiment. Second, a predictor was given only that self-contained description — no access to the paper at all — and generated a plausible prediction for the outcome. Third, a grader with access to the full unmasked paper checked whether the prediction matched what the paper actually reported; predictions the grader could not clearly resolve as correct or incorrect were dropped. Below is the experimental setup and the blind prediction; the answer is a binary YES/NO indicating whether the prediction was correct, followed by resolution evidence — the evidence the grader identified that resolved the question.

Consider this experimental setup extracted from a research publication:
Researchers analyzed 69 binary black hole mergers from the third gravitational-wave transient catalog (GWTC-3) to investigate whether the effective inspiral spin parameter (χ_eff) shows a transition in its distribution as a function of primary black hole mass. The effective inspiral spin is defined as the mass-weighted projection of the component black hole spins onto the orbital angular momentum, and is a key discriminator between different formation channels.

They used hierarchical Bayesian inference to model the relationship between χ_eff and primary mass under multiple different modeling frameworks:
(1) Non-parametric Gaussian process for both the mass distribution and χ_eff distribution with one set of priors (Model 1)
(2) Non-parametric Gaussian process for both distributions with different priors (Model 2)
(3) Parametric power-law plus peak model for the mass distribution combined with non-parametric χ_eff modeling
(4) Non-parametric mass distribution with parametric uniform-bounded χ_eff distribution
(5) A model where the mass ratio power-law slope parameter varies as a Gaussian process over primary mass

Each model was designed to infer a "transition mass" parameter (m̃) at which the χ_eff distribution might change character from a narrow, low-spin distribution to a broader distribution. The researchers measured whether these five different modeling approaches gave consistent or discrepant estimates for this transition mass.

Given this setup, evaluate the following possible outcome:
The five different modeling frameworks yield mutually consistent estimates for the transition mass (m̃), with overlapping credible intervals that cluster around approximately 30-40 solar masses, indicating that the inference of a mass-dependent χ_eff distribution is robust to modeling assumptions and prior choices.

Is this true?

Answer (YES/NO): NO